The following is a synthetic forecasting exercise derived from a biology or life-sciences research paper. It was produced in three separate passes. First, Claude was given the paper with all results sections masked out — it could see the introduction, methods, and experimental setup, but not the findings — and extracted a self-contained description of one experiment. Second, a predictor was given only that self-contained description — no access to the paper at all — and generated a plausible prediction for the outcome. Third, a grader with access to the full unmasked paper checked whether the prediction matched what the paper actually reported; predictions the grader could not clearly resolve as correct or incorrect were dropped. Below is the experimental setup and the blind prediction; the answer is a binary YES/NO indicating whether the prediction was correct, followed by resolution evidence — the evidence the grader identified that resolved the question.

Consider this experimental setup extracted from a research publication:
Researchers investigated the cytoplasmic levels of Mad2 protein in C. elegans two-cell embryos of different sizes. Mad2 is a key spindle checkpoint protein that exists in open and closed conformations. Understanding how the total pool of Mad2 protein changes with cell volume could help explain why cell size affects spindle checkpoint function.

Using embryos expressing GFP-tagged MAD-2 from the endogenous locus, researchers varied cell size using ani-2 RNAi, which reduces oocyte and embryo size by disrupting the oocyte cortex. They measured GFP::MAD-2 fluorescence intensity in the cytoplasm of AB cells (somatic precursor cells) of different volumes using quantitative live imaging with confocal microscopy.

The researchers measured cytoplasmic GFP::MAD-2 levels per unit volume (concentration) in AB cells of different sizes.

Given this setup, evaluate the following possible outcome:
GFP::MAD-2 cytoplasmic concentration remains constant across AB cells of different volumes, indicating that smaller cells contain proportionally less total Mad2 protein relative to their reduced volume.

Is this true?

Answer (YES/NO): NO